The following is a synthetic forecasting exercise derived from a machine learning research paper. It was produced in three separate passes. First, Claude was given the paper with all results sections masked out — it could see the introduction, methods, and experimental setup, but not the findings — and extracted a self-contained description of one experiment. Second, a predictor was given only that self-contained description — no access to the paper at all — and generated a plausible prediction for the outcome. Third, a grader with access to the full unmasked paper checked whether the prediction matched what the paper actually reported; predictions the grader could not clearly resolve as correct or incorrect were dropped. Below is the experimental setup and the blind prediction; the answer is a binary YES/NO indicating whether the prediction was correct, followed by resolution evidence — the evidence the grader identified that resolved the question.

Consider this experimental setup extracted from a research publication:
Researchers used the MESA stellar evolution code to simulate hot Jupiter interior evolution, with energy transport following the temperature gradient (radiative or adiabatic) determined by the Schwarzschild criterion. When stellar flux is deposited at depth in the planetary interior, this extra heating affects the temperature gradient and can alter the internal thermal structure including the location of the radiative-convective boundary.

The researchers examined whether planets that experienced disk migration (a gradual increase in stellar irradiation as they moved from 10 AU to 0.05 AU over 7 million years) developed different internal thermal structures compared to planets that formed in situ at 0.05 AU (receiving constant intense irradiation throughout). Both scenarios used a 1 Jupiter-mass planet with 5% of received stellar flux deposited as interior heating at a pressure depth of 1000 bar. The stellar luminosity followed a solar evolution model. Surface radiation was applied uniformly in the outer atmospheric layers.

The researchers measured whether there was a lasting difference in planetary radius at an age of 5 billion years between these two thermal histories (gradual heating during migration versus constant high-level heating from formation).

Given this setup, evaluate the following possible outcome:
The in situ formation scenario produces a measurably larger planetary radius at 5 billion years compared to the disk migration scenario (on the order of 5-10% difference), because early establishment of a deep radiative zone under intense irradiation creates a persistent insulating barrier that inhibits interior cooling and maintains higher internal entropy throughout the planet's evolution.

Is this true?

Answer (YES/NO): NO